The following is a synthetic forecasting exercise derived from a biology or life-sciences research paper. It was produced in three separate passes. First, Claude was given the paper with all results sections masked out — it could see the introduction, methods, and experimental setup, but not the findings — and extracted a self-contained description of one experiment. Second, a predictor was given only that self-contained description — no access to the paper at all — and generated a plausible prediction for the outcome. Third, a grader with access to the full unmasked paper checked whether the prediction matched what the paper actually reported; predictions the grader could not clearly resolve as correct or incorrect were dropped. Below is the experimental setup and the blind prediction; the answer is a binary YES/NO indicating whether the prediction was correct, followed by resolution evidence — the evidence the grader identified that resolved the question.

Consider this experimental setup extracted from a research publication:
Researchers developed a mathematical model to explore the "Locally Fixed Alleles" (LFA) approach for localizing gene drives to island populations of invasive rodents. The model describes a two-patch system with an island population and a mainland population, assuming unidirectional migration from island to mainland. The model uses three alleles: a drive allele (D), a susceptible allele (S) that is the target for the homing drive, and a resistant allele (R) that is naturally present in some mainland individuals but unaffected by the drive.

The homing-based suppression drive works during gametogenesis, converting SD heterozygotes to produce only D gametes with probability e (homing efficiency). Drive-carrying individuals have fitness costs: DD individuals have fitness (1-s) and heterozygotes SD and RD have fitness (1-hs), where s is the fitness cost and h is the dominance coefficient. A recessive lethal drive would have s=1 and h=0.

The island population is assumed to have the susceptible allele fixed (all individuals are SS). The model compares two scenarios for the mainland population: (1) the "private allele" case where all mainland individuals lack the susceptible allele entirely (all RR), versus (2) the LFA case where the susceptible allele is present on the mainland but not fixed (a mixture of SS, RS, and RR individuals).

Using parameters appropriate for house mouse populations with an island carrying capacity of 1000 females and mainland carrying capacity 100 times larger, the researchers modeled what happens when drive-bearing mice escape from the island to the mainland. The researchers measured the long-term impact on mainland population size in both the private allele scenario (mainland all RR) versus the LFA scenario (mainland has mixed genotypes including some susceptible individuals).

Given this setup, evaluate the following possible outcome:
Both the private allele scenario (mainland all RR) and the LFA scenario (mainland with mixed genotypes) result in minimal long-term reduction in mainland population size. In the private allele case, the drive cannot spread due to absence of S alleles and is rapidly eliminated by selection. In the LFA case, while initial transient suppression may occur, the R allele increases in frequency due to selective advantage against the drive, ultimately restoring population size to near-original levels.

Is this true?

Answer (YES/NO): YES